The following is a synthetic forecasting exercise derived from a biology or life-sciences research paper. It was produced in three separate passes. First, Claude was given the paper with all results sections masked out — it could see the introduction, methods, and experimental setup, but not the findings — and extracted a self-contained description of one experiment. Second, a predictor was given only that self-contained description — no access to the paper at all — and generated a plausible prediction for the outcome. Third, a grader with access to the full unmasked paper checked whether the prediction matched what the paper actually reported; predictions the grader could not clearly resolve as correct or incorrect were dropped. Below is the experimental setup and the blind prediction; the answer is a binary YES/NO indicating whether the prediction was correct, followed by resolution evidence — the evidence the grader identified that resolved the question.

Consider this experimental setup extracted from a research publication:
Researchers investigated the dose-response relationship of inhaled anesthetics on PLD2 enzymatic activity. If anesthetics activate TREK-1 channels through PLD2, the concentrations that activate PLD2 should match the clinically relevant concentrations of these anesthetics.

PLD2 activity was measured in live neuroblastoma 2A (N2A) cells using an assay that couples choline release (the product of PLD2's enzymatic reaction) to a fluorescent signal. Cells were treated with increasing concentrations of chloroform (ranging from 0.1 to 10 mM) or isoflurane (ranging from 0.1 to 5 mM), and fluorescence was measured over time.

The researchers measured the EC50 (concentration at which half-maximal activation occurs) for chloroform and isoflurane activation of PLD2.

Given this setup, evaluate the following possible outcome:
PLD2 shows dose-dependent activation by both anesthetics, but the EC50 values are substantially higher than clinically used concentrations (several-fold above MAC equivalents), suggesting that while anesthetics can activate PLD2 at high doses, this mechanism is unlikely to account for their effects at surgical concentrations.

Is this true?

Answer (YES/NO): NO